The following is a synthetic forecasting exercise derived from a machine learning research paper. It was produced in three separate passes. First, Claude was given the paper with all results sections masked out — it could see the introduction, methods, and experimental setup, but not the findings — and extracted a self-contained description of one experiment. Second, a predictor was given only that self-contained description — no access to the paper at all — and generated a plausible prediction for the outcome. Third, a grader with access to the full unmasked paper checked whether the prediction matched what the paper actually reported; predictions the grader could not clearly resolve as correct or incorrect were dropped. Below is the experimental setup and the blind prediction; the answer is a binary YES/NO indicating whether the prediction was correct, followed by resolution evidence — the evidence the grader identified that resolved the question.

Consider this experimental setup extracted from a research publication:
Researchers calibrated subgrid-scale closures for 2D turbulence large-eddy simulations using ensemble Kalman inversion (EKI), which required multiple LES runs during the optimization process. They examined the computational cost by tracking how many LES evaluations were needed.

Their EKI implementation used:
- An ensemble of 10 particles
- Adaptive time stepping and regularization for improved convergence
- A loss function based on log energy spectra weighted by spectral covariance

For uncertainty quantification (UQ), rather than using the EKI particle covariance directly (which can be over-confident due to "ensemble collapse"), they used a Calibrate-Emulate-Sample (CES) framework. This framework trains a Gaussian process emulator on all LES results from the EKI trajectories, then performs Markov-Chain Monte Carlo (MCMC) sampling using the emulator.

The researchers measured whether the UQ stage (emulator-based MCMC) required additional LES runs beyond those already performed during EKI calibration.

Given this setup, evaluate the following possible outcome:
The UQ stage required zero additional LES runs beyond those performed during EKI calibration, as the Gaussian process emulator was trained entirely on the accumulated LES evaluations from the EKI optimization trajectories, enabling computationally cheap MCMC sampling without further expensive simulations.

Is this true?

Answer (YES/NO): YES